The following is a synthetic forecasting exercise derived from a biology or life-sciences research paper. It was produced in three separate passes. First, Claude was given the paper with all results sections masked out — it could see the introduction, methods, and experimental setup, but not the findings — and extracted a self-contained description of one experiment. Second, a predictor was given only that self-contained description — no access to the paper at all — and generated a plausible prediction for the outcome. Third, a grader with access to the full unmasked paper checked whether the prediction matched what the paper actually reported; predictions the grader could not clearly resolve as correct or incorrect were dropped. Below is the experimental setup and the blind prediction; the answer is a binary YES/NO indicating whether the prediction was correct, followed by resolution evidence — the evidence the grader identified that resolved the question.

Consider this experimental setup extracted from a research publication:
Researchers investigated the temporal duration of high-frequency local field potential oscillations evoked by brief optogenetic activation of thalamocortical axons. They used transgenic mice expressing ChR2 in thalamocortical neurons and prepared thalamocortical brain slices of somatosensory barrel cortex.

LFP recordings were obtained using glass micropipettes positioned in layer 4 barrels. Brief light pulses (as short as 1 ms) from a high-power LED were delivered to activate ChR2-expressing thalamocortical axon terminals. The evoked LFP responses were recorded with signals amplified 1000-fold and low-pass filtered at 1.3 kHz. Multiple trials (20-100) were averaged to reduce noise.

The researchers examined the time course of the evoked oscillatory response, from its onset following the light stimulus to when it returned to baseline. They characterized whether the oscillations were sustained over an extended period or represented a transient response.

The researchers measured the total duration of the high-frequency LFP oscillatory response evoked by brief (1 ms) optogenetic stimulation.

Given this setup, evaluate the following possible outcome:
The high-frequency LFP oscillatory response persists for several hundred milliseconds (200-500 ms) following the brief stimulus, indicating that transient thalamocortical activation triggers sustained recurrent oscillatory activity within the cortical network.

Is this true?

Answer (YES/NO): NO